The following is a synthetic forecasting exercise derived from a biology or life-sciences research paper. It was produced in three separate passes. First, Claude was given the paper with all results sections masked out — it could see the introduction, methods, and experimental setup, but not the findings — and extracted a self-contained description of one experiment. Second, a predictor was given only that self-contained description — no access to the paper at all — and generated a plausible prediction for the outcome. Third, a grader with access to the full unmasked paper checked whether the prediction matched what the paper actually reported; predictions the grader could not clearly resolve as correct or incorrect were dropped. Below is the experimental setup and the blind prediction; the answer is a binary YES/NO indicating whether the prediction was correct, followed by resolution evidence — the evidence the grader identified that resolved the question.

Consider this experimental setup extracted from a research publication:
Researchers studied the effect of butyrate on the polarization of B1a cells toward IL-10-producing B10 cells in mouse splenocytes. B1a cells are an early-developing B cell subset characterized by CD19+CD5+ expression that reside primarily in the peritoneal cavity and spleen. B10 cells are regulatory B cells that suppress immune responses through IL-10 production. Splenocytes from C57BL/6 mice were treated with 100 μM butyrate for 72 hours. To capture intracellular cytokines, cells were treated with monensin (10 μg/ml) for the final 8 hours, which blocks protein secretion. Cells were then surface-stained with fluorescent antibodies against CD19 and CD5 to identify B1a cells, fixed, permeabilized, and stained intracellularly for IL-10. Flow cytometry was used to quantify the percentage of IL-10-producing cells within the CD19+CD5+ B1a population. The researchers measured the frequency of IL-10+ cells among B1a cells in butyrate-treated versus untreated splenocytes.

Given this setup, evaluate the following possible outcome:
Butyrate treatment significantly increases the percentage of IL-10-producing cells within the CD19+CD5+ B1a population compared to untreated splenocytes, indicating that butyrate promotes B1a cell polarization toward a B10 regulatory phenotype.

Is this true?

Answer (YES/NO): YES